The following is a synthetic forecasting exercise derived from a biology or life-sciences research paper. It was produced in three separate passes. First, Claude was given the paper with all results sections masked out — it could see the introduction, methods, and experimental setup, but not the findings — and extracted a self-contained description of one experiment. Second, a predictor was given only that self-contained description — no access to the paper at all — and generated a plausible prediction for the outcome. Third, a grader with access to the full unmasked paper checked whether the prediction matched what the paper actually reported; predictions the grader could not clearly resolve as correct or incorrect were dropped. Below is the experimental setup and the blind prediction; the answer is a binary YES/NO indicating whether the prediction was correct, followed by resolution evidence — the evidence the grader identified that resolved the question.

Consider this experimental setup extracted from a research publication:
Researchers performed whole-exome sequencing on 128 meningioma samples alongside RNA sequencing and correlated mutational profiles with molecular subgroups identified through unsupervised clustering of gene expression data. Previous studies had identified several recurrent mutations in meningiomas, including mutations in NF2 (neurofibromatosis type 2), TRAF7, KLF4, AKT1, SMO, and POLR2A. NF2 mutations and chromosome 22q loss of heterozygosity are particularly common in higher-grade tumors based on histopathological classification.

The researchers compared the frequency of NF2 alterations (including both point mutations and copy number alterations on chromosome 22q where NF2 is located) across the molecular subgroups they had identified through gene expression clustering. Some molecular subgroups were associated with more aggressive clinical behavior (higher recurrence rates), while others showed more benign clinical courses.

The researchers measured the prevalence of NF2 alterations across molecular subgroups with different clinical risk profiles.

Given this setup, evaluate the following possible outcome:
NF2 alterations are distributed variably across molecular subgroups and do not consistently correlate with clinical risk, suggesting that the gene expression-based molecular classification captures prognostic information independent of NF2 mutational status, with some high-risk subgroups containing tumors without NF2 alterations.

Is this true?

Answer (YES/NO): YES